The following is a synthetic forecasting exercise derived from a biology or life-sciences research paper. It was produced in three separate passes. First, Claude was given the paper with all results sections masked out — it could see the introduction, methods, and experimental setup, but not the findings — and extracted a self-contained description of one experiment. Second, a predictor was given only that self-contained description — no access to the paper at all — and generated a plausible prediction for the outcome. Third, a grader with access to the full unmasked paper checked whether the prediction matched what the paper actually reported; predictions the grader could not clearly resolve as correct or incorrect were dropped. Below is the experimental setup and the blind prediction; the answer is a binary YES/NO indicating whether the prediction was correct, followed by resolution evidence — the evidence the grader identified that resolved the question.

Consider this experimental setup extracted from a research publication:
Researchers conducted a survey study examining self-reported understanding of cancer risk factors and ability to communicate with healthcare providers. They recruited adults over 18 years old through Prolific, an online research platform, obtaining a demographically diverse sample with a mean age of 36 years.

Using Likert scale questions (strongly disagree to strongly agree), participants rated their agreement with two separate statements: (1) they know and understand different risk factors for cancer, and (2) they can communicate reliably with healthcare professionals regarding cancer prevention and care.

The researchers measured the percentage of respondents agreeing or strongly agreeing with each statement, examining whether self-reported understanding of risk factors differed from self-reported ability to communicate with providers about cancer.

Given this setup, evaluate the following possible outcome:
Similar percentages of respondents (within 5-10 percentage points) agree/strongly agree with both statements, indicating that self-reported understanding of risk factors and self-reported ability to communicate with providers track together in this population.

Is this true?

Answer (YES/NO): NO